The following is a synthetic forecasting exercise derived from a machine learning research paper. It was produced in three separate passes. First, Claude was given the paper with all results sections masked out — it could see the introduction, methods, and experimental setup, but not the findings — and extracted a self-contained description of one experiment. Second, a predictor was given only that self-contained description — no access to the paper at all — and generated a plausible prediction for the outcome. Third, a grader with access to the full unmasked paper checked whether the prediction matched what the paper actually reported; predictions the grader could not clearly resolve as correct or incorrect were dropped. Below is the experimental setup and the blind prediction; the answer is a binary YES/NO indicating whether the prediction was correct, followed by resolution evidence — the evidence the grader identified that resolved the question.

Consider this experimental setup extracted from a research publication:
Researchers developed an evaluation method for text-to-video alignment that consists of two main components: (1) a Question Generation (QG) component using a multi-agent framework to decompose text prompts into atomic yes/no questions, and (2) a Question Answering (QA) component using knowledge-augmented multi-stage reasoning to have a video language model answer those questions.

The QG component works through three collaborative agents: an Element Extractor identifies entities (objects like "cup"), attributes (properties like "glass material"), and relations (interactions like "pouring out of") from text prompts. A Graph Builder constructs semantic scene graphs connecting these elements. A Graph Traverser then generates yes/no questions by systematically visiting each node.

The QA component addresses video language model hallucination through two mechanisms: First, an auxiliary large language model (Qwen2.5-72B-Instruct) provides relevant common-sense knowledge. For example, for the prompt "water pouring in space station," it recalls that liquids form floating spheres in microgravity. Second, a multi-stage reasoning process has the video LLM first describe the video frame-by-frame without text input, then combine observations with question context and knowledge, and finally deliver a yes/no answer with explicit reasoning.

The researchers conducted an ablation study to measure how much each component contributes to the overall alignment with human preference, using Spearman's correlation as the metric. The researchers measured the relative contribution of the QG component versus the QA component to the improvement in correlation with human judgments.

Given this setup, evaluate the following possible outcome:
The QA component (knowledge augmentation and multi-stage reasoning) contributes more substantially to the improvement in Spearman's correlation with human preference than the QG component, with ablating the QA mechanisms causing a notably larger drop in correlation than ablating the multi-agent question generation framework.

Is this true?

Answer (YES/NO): YES